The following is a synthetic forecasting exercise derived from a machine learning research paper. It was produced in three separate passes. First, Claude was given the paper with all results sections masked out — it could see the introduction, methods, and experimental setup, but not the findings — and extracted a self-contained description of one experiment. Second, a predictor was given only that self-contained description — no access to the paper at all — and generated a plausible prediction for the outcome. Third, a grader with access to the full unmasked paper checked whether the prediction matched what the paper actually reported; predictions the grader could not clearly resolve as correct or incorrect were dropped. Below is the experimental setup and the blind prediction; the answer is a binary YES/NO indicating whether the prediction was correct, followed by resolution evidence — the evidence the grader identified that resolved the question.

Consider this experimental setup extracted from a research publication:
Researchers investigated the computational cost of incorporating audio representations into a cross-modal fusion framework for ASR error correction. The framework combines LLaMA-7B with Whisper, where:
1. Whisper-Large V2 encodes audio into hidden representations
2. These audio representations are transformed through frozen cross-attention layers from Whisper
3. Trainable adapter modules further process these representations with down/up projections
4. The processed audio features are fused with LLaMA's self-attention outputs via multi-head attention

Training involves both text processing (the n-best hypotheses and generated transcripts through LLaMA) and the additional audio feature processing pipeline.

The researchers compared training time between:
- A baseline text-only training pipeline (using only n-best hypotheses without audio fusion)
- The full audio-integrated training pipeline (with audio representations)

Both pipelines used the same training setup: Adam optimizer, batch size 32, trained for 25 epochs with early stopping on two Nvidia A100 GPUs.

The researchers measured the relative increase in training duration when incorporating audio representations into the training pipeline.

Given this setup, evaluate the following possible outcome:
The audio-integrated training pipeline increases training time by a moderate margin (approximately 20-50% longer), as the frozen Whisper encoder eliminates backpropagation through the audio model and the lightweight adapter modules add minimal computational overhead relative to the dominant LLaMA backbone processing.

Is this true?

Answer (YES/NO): NO